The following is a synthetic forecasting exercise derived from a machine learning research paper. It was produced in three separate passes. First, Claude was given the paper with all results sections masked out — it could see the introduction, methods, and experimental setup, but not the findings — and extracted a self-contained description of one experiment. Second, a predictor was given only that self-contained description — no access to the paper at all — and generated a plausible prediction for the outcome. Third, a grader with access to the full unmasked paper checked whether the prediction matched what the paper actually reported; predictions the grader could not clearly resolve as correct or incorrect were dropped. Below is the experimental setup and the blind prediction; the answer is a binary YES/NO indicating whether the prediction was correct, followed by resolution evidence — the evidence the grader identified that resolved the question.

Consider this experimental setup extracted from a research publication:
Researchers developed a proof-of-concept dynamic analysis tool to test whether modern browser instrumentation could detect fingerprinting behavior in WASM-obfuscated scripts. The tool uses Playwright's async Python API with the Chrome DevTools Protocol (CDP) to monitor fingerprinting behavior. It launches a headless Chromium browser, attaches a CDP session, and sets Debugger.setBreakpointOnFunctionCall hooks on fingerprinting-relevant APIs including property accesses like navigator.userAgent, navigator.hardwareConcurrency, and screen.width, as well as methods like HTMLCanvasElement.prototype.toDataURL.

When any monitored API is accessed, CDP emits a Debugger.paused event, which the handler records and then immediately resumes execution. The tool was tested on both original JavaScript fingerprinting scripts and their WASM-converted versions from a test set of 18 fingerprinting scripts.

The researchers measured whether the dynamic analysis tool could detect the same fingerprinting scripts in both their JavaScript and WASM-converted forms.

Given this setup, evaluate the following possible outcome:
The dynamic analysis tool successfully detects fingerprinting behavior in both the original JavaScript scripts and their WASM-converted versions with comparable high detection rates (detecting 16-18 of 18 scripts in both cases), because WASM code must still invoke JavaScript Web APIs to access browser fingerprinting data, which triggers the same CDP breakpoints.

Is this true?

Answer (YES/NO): NO